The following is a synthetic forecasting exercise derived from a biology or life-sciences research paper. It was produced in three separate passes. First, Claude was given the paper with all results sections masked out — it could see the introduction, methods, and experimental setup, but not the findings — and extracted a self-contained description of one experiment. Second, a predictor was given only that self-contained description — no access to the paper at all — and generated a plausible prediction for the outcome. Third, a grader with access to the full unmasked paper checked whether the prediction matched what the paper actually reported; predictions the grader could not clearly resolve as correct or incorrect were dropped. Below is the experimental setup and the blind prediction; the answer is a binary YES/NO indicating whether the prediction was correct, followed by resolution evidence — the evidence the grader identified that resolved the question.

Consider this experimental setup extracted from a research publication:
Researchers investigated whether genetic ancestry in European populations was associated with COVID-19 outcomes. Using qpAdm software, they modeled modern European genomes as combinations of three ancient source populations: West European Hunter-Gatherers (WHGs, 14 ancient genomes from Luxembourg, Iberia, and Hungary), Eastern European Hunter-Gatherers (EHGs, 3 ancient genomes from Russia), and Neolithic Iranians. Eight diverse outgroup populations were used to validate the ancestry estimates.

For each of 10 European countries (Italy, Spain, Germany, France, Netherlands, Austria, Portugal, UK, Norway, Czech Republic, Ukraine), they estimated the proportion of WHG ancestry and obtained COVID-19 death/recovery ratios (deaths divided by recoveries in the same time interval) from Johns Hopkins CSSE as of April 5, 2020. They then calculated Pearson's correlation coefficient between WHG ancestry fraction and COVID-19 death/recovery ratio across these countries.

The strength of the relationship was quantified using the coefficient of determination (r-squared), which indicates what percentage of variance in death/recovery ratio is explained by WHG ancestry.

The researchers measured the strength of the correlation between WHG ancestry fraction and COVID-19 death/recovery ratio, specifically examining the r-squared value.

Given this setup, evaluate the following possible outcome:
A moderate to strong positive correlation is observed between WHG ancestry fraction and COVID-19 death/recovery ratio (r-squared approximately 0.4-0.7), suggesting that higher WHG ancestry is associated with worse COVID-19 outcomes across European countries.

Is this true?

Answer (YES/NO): NO